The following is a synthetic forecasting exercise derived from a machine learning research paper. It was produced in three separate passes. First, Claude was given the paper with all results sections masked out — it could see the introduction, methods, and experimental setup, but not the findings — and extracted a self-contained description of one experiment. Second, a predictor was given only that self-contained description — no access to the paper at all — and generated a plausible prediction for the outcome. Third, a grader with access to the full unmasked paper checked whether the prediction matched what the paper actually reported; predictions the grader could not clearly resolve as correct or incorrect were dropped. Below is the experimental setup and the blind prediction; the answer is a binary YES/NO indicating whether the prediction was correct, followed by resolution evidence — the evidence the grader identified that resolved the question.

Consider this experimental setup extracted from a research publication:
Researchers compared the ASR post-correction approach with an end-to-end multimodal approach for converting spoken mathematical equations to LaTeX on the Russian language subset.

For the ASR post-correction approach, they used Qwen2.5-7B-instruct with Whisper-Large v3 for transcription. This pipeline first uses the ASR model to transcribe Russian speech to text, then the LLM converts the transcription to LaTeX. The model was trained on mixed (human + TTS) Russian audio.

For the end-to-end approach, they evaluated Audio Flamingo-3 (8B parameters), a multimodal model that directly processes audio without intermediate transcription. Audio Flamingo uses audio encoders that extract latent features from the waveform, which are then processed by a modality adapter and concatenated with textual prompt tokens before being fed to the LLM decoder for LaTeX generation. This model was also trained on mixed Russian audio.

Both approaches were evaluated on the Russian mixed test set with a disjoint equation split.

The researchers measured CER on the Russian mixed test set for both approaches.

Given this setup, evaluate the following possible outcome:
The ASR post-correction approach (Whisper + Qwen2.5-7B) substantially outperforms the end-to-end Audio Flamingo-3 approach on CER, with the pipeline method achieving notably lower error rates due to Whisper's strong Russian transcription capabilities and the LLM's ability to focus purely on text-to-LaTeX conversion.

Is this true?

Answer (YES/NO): NO